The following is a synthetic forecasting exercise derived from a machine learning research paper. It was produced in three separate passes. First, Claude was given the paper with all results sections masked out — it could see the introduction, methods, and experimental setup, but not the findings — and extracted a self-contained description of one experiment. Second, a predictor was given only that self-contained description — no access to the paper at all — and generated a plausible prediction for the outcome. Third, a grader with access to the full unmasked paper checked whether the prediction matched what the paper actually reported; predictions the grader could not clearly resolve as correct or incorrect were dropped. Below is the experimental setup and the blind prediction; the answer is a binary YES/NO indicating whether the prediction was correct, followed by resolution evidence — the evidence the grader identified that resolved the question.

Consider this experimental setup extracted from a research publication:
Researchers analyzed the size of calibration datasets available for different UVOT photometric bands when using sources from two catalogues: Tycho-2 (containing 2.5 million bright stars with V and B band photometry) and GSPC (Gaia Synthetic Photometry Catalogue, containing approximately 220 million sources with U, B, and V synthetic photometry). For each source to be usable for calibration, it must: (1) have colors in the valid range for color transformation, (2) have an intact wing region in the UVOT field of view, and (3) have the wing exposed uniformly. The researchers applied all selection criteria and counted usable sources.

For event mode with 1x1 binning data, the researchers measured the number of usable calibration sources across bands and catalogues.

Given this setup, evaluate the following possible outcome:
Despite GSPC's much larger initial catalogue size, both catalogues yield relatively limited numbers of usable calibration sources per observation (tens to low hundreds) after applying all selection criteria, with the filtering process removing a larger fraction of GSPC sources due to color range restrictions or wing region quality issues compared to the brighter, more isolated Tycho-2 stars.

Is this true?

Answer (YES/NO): NO